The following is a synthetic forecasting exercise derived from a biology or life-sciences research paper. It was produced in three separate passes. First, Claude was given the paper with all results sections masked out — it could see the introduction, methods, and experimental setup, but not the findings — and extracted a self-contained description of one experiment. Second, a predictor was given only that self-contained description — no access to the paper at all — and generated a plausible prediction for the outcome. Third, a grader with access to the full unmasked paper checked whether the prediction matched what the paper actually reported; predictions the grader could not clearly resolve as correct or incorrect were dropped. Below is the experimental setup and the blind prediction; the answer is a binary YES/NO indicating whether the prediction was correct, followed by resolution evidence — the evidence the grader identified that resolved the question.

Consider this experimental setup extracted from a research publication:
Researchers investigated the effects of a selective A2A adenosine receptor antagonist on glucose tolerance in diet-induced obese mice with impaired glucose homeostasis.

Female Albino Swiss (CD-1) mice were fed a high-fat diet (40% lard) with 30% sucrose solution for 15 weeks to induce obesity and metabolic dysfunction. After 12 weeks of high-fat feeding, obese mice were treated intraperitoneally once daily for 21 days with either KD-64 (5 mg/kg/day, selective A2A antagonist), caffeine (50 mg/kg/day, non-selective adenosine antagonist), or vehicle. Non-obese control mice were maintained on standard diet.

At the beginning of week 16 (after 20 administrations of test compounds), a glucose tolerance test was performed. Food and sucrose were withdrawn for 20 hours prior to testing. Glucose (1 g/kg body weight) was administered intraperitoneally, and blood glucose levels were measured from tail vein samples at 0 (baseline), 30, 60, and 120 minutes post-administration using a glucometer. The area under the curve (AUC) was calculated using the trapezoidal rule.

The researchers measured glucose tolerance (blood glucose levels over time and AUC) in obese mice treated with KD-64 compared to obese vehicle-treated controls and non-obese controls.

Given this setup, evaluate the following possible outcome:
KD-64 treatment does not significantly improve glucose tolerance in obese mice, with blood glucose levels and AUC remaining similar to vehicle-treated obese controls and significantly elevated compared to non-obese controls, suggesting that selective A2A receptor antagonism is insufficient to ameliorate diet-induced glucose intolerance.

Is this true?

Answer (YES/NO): NO